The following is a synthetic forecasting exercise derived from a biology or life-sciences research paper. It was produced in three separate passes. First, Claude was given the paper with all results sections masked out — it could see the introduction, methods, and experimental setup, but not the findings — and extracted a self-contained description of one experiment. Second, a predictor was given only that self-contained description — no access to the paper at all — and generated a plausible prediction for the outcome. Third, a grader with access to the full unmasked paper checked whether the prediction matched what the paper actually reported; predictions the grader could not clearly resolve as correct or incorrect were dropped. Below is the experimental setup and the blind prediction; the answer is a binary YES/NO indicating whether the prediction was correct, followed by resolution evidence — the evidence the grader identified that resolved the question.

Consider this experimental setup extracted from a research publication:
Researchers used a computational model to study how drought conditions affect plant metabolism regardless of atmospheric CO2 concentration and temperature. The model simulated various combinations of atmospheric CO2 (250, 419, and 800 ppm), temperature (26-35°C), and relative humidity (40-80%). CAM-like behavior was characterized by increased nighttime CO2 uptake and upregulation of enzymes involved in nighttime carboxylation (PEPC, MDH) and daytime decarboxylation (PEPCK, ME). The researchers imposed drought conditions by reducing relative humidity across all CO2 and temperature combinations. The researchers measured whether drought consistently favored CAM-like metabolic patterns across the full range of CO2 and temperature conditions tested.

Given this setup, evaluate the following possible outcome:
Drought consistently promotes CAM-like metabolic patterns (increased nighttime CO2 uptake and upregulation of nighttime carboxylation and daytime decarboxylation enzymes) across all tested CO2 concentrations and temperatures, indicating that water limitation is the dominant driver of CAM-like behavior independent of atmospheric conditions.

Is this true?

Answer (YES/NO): YES